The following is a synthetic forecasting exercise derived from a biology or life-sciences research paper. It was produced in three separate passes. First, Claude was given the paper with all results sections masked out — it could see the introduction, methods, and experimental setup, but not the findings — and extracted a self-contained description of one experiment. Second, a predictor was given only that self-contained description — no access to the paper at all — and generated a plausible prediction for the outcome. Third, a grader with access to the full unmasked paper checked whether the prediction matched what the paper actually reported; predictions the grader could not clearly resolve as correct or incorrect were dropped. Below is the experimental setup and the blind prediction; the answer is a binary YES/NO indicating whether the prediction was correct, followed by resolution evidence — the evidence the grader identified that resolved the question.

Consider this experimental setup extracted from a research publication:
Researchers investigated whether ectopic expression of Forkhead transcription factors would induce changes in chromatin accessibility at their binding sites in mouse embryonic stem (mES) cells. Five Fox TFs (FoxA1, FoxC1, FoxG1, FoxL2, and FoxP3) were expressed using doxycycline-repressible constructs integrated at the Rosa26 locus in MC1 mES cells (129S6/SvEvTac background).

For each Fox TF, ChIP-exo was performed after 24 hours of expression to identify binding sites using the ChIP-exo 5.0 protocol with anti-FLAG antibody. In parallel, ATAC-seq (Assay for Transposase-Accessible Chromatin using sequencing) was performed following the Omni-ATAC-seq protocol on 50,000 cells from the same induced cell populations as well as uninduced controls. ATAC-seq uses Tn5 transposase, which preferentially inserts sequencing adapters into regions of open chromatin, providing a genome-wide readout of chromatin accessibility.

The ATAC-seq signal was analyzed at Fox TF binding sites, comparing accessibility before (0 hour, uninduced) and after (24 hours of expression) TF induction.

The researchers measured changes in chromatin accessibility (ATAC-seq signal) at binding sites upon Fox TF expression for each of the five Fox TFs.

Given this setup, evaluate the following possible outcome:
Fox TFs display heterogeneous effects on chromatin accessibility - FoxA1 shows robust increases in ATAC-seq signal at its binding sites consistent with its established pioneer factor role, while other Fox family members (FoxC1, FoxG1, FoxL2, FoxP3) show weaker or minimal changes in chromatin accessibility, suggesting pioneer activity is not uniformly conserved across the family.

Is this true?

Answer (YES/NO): NO